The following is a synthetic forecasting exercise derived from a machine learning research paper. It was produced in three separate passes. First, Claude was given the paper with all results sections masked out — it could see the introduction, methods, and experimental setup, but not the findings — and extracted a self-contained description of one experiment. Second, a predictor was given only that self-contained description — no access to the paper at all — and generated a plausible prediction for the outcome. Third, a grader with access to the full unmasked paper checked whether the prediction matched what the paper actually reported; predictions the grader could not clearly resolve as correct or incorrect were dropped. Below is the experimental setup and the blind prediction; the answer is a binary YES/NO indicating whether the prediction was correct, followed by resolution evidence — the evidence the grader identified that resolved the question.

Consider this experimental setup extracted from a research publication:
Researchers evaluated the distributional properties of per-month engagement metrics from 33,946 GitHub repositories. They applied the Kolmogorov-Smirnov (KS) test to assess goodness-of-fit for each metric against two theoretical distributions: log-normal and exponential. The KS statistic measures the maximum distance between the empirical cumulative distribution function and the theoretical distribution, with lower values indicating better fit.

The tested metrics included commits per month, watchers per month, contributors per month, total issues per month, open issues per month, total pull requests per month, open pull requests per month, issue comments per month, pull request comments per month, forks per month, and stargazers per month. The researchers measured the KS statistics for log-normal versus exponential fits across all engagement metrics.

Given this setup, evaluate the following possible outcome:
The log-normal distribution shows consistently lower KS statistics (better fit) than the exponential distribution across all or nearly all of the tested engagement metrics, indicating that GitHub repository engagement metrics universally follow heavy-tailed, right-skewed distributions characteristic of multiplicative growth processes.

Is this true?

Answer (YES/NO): YES